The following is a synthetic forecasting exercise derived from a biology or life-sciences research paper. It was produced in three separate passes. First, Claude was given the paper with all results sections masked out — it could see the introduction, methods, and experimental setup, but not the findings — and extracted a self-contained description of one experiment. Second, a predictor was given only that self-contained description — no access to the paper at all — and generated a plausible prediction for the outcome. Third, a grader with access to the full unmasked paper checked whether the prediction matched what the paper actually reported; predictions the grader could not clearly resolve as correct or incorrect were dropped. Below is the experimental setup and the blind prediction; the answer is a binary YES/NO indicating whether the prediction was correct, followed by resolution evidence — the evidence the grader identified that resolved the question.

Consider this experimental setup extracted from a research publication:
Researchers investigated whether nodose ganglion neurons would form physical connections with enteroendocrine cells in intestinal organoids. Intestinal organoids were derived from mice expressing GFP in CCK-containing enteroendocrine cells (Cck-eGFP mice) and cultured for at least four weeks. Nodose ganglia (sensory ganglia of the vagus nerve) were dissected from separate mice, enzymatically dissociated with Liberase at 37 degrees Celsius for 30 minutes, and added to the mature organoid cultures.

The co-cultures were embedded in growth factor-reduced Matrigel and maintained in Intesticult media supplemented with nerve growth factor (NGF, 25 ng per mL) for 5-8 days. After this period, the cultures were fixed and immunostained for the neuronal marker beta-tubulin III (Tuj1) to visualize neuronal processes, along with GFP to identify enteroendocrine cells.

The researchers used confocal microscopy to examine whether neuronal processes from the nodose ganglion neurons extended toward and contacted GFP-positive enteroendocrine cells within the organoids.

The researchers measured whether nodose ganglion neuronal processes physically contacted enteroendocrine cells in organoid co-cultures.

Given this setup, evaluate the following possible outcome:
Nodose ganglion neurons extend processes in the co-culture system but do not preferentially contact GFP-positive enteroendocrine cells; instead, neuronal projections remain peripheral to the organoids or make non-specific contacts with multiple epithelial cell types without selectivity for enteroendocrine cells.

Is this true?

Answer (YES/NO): NO